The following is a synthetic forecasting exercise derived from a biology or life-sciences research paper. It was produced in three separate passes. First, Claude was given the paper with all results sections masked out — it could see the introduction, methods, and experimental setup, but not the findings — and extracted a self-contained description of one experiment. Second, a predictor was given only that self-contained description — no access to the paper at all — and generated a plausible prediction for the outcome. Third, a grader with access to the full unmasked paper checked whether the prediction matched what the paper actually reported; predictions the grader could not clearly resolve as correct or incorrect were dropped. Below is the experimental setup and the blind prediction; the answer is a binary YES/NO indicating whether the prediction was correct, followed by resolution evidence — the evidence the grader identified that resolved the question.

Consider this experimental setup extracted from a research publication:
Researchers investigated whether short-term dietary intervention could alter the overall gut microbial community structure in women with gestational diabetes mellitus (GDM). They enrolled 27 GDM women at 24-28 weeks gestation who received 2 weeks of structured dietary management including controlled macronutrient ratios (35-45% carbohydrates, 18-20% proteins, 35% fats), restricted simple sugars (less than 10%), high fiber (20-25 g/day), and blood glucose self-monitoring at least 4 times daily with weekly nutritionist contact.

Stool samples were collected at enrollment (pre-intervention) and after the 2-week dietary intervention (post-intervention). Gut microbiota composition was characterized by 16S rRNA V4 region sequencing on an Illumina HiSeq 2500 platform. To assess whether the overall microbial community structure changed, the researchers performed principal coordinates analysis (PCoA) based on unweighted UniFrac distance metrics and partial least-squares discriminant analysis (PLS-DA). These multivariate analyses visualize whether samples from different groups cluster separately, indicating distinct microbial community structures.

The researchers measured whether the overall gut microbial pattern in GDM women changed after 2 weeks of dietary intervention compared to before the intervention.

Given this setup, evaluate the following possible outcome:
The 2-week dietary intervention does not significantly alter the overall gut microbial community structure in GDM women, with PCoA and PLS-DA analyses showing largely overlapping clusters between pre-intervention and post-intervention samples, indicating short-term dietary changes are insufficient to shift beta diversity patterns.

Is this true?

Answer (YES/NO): YES